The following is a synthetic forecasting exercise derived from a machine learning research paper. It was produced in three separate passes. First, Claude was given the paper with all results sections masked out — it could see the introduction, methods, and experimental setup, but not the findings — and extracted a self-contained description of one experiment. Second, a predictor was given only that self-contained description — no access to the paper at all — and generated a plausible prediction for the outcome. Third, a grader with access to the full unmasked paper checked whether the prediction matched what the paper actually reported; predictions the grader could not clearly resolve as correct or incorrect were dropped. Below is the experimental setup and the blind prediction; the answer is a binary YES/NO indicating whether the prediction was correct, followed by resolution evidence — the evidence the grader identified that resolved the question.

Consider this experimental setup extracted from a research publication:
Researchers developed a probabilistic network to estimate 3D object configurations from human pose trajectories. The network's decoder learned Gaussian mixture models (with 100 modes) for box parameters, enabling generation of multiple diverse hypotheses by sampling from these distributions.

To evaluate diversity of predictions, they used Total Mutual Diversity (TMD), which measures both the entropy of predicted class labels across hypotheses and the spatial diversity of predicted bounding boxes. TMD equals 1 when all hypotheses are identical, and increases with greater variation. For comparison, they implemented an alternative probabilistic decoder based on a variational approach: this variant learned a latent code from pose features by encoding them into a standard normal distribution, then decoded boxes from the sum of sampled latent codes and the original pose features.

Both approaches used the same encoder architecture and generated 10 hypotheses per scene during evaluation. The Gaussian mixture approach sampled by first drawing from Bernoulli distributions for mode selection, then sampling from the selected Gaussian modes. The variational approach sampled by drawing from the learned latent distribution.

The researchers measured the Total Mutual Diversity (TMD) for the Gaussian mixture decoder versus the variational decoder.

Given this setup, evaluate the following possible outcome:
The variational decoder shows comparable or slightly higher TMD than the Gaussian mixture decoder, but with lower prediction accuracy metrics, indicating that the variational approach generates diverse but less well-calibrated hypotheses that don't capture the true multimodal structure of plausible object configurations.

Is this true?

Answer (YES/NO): NO